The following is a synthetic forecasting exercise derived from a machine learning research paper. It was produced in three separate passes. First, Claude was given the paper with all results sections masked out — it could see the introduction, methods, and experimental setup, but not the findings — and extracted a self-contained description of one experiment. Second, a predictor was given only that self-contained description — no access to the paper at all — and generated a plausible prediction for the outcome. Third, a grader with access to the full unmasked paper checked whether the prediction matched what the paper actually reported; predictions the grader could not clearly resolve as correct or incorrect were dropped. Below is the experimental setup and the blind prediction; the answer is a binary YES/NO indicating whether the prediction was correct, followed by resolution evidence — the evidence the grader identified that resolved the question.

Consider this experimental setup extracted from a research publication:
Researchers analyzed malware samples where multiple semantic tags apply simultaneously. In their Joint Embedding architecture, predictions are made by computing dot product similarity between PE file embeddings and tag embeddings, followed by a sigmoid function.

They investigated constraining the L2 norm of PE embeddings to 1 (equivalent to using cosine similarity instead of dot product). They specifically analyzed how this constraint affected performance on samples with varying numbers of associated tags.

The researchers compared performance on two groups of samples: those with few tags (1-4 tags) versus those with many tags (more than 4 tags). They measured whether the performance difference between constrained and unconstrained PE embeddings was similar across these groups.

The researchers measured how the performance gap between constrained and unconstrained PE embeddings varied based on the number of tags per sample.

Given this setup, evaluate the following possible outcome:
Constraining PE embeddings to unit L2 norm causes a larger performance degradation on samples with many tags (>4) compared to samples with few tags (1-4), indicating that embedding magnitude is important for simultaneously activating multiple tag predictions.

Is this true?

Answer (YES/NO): YES